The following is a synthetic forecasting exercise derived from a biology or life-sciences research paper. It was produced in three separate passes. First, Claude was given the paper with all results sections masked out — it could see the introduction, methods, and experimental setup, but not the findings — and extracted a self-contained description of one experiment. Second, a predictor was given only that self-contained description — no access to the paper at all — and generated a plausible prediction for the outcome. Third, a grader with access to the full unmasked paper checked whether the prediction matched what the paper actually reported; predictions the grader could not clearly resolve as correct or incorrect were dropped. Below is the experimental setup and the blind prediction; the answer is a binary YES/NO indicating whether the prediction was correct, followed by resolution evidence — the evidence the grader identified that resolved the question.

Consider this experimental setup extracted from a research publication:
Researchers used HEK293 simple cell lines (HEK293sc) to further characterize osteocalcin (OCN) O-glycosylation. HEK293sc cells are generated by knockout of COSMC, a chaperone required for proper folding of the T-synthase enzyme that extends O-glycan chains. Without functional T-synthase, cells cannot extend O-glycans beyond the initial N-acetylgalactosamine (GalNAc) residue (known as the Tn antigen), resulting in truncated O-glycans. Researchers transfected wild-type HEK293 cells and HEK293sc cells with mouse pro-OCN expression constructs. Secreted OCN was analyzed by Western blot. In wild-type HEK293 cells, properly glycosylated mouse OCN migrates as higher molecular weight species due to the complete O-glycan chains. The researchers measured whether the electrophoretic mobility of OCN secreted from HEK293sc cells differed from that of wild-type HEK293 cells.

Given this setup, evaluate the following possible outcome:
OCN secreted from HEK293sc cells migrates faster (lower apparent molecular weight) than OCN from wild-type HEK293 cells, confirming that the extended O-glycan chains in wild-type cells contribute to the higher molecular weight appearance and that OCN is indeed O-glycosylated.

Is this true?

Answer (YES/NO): YES